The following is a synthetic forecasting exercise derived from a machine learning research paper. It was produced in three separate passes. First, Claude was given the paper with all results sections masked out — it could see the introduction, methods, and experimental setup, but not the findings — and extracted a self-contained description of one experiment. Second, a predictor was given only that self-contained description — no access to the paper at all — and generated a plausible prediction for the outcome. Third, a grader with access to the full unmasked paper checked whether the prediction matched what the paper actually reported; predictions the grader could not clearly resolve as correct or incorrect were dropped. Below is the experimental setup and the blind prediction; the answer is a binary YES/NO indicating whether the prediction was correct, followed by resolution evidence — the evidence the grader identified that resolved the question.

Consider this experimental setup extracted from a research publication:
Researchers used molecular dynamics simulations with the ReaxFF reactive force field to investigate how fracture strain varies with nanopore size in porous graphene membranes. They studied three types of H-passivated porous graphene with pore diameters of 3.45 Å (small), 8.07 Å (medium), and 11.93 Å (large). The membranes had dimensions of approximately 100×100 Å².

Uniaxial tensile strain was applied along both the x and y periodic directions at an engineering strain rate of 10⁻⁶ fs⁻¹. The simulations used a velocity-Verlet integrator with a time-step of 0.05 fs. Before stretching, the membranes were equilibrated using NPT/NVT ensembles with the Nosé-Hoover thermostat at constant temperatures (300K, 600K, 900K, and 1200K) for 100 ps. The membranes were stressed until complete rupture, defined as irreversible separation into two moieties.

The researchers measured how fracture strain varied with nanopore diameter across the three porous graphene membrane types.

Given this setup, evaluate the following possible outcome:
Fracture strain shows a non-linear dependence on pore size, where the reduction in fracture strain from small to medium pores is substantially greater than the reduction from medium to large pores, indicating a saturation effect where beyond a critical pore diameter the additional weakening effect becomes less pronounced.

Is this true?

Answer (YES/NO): NO